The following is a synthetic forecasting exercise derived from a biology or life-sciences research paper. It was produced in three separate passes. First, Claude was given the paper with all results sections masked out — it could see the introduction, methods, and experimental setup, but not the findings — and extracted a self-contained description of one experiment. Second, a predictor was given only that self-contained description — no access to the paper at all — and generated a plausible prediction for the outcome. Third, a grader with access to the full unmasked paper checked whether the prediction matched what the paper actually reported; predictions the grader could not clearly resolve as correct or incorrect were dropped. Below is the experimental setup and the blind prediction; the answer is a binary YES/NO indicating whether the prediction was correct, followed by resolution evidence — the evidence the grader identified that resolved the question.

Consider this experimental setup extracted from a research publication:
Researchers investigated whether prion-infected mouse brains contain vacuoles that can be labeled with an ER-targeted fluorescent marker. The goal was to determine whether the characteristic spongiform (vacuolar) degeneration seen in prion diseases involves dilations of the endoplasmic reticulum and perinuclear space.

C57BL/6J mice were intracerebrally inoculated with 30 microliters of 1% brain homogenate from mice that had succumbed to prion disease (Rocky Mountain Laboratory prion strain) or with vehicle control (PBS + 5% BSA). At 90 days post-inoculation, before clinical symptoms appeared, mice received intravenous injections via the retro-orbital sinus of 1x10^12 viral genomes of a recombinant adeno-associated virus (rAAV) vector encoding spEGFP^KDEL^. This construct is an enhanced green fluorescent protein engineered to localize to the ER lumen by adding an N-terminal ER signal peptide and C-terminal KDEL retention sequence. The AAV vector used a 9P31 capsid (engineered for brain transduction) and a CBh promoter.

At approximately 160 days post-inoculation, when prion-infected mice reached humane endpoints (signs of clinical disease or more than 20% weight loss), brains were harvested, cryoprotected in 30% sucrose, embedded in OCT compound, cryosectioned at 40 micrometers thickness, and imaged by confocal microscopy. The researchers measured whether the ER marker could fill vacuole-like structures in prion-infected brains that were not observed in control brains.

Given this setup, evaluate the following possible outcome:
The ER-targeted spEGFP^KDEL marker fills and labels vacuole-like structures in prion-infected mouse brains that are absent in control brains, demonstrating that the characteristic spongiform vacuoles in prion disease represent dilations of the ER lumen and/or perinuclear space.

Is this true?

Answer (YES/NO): YES